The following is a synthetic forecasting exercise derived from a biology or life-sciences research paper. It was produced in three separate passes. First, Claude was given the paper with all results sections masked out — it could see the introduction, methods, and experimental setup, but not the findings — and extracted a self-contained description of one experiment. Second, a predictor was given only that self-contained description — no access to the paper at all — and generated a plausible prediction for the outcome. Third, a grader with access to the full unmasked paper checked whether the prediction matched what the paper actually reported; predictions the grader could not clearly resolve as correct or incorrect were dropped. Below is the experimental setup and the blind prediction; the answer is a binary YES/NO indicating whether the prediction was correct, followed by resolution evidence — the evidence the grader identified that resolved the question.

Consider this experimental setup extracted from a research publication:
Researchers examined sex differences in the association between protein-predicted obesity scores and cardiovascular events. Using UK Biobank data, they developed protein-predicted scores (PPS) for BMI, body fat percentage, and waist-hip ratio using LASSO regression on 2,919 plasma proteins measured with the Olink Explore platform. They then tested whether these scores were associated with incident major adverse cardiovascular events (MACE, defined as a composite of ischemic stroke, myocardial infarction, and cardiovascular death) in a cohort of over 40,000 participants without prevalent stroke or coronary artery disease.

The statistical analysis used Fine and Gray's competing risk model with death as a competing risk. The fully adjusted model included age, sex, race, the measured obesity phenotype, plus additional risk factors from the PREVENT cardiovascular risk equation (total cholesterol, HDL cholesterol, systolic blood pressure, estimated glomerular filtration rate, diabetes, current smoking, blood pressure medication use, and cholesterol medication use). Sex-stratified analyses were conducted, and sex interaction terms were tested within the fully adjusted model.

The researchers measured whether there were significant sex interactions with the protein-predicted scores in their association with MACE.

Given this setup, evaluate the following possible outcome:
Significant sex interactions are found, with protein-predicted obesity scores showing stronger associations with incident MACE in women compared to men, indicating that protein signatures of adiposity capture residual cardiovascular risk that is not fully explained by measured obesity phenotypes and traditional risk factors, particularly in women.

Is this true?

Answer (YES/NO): NO